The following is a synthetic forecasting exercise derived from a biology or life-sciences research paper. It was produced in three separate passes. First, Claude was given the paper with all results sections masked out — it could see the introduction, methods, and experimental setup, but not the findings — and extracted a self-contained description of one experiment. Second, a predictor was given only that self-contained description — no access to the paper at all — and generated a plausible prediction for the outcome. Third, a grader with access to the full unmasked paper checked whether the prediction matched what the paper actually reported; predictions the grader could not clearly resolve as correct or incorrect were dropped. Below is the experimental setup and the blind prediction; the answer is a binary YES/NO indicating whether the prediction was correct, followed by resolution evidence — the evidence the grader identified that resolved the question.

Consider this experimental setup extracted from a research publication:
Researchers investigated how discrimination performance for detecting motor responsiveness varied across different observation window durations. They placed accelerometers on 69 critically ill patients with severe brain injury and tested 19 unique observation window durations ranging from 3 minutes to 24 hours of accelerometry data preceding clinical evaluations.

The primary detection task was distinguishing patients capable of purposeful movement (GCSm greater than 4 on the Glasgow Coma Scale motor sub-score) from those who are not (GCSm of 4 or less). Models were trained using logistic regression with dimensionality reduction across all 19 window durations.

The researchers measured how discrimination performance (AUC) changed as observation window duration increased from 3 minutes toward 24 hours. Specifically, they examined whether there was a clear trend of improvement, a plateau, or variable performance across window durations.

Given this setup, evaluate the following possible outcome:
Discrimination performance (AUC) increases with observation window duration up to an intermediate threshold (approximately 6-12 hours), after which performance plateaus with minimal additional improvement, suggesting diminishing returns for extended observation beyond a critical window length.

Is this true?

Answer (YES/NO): NO